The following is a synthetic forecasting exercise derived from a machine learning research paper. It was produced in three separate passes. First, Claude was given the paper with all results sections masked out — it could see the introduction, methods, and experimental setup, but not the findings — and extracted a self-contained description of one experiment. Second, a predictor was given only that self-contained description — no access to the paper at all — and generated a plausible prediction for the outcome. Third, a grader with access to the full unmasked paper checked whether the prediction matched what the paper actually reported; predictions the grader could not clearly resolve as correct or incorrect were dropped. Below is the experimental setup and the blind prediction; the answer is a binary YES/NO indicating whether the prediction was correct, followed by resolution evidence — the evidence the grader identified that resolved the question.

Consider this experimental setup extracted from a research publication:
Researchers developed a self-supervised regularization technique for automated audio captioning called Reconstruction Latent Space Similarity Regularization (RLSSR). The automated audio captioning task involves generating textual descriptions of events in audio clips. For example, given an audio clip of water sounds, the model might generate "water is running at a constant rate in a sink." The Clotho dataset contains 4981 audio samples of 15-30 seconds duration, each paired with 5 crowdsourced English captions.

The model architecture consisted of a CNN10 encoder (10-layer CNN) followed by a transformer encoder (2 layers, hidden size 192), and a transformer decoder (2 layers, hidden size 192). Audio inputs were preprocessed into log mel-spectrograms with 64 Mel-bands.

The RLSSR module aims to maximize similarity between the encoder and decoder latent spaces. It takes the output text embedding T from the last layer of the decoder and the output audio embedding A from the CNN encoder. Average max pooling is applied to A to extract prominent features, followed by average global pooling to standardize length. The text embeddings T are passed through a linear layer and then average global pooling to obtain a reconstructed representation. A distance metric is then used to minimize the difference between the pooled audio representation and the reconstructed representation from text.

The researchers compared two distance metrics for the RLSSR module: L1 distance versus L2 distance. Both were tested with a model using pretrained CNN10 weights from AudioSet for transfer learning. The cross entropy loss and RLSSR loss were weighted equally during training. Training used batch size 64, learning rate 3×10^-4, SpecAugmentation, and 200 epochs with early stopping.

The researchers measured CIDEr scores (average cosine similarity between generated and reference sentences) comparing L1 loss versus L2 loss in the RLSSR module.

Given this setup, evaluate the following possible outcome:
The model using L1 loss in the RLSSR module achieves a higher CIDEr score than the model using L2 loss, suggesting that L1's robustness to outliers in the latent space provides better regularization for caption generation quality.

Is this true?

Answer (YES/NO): YES